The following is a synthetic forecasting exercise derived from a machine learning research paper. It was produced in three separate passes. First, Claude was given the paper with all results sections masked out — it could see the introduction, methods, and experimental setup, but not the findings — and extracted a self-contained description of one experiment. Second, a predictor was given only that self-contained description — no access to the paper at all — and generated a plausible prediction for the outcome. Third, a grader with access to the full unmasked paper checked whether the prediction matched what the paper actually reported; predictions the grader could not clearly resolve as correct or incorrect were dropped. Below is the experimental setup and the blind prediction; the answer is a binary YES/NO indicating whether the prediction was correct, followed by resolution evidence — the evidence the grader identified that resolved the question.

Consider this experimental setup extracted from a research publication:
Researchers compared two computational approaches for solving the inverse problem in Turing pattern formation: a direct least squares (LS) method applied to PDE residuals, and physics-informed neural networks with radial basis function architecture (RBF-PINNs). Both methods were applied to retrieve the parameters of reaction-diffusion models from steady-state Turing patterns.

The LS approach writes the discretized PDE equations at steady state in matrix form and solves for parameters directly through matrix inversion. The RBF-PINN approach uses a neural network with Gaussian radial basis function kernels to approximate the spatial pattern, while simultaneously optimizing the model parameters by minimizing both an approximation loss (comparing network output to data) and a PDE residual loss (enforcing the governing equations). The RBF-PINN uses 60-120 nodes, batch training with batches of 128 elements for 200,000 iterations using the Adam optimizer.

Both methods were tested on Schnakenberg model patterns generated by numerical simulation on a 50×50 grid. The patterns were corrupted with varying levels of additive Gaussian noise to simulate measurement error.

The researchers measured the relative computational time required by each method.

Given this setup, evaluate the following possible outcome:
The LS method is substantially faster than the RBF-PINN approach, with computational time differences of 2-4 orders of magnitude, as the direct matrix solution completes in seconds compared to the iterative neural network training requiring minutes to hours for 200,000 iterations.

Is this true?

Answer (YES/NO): YES